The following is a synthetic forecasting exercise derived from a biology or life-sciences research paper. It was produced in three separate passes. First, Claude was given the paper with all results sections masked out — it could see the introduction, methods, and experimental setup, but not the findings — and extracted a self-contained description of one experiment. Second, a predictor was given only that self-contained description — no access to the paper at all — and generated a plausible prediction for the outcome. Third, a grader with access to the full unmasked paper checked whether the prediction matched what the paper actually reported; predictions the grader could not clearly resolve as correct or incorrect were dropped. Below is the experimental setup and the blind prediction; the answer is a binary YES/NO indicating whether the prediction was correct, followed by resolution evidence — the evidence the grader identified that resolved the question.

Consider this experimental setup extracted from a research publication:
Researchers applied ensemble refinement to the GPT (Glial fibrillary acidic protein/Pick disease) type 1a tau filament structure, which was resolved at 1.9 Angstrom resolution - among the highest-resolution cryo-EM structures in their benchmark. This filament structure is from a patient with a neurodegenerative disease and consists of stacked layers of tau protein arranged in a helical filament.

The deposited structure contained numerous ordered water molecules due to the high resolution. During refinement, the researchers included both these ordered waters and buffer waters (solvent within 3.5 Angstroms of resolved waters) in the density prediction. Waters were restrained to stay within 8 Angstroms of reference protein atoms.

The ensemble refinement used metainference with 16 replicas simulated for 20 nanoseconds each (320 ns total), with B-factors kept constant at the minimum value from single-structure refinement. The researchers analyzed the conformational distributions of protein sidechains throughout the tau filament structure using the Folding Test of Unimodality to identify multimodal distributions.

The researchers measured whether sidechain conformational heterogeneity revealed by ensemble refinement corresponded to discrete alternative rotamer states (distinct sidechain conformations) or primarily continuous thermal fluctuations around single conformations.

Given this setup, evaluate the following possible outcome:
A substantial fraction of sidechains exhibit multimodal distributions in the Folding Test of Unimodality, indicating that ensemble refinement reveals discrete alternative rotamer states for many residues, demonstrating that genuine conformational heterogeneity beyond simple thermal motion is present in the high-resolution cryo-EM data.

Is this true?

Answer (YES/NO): YES